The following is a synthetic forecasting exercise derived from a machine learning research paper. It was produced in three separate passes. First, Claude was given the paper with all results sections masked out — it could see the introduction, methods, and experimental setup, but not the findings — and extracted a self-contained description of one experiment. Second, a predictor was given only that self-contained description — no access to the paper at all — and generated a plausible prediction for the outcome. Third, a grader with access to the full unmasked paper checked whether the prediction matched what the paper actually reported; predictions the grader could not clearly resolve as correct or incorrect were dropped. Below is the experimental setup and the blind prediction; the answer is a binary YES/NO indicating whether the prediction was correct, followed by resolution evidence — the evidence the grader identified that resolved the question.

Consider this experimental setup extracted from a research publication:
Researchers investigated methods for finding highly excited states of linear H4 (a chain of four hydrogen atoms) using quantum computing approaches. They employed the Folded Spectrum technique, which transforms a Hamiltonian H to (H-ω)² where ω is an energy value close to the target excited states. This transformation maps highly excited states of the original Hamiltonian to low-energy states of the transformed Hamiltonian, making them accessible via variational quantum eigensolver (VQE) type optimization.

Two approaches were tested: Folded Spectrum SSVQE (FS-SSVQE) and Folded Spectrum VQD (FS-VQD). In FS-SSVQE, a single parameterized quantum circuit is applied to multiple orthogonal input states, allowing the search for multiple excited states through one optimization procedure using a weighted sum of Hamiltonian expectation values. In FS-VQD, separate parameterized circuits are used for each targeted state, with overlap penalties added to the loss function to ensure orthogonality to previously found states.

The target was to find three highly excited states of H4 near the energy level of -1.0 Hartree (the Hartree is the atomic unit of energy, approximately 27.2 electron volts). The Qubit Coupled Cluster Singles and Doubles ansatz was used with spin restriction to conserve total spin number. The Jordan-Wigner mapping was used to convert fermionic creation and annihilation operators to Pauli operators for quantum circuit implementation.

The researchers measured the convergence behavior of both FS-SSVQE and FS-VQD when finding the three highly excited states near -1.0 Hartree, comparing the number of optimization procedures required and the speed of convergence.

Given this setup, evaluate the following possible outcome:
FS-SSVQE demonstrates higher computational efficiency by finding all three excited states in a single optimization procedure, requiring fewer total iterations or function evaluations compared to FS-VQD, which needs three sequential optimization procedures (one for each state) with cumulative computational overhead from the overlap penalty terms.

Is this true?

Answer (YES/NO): NO